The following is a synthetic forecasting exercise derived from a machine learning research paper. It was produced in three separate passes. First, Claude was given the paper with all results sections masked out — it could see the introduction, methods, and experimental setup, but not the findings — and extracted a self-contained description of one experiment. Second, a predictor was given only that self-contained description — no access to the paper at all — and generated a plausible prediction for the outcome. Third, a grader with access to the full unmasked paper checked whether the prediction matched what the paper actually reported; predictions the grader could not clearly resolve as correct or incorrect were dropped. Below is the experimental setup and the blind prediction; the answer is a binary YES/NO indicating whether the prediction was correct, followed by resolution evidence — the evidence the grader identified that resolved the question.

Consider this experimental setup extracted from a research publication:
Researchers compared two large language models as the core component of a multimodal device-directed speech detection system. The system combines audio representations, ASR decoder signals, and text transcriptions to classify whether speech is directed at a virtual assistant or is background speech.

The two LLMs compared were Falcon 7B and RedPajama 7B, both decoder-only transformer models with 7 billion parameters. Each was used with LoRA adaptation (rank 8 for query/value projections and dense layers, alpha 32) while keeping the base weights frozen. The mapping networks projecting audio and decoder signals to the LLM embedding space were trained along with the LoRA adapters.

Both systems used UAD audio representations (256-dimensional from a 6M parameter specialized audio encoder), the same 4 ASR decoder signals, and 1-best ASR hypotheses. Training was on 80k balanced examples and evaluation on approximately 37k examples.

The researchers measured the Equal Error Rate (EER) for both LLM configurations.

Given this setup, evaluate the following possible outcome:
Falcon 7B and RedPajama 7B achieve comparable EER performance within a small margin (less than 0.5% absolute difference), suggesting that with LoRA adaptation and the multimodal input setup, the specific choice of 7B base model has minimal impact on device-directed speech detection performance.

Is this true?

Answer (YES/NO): YES